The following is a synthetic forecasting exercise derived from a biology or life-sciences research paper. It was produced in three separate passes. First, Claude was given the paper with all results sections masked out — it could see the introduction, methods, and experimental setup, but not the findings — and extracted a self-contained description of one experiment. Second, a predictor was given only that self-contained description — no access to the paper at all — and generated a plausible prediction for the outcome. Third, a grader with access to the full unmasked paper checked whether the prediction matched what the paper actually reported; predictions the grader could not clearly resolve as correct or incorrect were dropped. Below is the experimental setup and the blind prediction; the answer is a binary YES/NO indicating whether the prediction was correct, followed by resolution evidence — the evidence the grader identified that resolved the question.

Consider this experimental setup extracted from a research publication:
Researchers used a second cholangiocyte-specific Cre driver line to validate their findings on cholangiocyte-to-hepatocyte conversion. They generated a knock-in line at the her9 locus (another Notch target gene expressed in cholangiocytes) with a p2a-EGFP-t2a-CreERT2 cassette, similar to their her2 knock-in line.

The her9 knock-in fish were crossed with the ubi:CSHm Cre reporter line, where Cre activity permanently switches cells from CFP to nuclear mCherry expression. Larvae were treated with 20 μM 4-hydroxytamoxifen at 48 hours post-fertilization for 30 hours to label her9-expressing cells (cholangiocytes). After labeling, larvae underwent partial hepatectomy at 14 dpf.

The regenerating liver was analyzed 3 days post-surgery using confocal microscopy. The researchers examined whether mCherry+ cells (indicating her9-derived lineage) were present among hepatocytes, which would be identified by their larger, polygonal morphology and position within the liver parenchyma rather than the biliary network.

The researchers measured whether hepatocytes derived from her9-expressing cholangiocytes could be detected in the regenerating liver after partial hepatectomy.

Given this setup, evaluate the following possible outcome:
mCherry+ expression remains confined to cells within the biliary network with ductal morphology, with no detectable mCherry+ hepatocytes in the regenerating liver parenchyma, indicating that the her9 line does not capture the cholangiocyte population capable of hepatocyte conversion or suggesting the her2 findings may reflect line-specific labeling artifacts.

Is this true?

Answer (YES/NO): NO